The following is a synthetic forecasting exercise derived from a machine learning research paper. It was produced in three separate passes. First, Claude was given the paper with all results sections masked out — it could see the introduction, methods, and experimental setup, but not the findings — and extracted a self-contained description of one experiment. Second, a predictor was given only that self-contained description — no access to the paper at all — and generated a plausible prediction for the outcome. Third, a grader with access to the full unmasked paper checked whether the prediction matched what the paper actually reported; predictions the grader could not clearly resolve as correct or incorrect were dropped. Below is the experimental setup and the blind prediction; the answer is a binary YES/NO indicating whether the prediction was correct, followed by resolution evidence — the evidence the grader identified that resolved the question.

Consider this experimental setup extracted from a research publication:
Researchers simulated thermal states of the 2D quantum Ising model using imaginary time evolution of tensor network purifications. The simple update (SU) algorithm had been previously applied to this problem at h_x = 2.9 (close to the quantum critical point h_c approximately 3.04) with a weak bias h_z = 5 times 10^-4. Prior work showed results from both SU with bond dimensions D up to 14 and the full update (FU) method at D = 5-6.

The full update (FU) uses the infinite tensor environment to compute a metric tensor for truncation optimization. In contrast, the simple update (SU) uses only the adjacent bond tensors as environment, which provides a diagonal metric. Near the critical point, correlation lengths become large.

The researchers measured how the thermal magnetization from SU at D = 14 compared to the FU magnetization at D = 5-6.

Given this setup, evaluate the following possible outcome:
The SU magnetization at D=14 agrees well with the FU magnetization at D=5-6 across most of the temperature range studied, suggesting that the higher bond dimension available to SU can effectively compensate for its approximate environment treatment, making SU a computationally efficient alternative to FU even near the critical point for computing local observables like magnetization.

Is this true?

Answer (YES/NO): NO